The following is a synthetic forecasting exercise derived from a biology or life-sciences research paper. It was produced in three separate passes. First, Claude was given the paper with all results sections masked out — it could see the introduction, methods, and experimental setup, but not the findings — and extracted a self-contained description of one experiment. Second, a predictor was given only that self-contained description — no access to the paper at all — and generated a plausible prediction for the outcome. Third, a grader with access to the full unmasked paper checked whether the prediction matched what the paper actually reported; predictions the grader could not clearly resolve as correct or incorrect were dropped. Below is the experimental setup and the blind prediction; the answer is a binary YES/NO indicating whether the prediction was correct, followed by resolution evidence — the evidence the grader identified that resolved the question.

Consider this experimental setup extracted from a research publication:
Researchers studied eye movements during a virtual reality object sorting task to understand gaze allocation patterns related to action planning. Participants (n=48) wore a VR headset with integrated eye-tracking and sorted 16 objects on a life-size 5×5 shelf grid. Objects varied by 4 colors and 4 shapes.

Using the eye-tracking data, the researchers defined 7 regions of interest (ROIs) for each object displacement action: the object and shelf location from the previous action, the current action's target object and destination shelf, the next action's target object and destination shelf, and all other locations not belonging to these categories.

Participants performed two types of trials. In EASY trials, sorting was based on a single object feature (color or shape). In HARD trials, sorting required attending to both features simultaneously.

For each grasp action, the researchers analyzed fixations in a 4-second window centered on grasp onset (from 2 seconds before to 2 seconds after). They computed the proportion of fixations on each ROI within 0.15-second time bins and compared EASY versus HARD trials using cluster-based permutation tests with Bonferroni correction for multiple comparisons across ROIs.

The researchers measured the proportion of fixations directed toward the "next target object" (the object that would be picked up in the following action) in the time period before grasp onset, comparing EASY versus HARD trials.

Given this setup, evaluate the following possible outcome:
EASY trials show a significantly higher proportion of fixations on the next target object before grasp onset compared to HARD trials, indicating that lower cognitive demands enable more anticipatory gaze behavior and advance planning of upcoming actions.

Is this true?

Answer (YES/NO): NO